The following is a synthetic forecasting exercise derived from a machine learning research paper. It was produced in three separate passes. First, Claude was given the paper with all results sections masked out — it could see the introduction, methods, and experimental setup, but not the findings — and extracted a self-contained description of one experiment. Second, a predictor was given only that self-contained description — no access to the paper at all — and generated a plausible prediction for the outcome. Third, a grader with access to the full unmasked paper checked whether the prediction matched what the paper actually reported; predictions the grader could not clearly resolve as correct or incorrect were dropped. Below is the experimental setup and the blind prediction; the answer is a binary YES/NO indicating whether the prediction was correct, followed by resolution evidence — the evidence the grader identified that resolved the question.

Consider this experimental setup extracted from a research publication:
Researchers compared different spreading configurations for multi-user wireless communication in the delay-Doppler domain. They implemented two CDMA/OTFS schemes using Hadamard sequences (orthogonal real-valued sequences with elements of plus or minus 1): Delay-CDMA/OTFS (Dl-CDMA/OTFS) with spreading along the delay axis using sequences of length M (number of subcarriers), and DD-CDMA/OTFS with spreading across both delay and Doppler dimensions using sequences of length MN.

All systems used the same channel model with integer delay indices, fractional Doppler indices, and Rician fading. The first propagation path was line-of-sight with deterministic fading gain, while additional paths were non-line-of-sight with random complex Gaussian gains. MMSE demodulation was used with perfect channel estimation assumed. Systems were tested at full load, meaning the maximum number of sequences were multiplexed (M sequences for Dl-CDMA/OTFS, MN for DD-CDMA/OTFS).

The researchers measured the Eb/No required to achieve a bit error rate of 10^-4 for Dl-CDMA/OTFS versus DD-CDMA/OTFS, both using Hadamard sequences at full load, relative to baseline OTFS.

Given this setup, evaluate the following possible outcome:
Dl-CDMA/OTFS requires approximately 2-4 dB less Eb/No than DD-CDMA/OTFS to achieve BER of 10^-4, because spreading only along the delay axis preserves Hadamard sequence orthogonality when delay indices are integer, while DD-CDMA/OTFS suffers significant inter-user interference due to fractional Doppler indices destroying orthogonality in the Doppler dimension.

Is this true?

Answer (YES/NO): YES